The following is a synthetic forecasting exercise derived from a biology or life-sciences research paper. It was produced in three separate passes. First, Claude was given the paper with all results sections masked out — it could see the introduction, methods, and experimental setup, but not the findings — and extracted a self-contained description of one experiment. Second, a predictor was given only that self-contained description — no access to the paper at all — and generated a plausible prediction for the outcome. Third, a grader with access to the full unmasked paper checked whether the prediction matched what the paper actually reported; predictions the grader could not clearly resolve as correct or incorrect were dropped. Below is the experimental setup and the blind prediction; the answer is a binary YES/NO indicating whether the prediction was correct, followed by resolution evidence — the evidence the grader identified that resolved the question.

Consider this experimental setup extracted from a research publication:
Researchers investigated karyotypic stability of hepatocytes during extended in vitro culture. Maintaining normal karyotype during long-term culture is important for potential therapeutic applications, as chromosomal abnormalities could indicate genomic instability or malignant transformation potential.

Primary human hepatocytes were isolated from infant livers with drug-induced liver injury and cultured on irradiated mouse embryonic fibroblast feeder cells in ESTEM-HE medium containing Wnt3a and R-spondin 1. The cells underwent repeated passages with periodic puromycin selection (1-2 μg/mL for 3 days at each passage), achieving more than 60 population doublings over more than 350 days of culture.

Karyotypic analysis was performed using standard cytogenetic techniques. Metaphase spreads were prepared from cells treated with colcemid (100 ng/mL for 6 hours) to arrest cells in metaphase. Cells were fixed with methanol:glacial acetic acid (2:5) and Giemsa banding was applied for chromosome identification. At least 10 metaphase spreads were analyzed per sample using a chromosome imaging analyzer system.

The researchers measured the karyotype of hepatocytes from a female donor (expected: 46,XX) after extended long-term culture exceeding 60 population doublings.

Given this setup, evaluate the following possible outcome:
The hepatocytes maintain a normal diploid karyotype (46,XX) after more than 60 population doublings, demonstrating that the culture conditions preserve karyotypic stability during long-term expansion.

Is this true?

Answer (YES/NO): YES